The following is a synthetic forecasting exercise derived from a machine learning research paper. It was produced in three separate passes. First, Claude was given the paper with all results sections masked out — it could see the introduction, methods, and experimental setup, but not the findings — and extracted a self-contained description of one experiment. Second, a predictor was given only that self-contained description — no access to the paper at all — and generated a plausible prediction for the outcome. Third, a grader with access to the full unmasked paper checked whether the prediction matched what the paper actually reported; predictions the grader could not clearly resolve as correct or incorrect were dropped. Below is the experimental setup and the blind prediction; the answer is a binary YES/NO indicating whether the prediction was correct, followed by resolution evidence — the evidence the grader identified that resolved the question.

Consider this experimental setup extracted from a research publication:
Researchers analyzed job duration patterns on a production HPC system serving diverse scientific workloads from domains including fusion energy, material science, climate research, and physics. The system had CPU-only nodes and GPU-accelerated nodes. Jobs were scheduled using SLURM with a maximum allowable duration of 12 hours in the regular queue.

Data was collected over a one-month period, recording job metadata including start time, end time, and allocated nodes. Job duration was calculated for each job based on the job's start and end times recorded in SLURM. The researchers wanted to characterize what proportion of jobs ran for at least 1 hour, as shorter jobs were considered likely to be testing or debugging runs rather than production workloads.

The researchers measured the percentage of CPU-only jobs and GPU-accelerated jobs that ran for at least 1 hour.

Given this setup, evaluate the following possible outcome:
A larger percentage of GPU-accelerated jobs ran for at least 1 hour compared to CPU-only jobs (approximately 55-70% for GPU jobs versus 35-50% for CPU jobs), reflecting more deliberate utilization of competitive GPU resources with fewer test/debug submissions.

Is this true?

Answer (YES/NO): NO